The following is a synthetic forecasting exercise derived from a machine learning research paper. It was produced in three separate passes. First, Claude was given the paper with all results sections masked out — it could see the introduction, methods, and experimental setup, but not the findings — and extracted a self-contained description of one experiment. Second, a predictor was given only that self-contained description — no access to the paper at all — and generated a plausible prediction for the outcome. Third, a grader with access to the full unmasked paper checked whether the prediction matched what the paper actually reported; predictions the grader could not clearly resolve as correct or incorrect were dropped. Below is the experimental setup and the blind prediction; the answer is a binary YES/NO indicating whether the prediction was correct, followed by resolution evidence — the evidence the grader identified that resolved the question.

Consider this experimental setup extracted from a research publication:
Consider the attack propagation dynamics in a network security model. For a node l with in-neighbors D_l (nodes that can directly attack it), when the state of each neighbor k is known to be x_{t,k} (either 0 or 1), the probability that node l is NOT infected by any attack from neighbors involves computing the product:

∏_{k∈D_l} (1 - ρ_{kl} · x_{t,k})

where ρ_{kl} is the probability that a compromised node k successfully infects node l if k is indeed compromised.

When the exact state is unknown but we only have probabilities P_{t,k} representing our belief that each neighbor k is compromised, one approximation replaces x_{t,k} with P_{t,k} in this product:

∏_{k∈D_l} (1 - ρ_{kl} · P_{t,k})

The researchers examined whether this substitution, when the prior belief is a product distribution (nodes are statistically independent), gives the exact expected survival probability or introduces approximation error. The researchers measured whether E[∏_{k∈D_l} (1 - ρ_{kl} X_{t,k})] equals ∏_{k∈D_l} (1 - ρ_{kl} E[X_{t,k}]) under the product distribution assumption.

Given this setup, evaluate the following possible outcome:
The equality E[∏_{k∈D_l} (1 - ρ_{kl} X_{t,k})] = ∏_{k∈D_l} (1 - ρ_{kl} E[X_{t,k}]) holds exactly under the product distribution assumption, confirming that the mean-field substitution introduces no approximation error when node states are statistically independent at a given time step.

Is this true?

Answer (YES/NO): YES